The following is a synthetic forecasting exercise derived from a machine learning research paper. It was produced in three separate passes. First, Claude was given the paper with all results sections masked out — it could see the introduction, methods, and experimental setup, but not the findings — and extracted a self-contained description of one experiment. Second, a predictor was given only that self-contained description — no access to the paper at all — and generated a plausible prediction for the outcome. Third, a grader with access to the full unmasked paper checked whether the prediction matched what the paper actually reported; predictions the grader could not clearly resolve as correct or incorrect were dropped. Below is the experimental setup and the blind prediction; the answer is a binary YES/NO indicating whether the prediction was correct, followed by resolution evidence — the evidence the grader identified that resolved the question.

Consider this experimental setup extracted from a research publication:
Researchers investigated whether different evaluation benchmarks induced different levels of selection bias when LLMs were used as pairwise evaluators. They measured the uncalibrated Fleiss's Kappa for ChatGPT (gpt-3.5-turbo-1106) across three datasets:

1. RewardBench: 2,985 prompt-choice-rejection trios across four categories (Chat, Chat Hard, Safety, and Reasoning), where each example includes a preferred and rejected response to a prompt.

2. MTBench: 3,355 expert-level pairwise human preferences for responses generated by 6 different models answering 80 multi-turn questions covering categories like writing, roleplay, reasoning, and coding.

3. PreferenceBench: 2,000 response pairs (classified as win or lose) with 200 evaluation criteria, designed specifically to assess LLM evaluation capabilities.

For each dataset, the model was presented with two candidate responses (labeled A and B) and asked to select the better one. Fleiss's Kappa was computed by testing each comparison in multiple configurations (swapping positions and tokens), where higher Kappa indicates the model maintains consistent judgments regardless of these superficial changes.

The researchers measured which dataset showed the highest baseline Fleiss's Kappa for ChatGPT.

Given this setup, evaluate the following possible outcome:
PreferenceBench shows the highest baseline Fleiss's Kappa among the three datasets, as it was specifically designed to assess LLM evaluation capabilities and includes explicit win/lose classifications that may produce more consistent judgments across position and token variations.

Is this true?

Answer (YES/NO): YES